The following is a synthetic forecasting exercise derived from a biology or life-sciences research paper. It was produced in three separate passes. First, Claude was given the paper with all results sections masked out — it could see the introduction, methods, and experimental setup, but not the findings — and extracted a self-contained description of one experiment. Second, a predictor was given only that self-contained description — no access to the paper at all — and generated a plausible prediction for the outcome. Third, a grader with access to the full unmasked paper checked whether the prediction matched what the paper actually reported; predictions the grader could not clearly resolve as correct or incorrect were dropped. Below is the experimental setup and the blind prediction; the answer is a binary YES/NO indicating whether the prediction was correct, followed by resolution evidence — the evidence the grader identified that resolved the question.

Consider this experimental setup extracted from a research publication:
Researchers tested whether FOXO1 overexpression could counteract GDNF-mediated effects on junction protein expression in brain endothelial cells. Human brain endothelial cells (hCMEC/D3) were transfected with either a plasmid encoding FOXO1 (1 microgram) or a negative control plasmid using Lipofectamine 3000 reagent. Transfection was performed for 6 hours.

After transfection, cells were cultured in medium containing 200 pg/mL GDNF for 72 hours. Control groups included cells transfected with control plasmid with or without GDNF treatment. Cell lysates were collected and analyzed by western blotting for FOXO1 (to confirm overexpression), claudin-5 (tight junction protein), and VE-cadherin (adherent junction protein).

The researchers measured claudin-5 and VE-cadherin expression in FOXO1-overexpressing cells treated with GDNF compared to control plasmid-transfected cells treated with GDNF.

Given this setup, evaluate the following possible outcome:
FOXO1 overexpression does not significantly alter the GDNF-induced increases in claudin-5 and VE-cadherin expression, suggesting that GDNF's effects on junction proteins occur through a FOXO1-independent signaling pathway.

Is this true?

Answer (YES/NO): NO